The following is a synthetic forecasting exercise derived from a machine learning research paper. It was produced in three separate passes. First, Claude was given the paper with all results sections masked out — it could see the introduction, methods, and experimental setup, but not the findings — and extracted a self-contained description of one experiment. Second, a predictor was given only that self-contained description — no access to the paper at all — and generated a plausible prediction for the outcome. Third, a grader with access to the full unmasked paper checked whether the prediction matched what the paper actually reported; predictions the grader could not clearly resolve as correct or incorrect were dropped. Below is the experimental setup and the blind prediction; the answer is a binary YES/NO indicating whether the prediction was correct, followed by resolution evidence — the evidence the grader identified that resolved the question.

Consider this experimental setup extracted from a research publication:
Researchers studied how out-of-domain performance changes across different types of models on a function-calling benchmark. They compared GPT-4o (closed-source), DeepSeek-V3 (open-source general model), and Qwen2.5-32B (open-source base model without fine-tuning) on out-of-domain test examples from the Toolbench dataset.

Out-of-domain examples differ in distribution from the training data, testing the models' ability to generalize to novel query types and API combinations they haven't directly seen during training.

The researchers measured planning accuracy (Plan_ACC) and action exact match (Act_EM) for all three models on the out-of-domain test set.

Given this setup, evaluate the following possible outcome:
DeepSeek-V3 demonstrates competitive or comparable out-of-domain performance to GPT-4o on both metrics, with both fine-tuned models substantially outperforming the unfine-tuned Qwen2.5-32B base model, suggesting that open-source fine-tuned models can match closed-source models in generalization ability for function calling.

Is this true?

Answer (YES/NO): NO